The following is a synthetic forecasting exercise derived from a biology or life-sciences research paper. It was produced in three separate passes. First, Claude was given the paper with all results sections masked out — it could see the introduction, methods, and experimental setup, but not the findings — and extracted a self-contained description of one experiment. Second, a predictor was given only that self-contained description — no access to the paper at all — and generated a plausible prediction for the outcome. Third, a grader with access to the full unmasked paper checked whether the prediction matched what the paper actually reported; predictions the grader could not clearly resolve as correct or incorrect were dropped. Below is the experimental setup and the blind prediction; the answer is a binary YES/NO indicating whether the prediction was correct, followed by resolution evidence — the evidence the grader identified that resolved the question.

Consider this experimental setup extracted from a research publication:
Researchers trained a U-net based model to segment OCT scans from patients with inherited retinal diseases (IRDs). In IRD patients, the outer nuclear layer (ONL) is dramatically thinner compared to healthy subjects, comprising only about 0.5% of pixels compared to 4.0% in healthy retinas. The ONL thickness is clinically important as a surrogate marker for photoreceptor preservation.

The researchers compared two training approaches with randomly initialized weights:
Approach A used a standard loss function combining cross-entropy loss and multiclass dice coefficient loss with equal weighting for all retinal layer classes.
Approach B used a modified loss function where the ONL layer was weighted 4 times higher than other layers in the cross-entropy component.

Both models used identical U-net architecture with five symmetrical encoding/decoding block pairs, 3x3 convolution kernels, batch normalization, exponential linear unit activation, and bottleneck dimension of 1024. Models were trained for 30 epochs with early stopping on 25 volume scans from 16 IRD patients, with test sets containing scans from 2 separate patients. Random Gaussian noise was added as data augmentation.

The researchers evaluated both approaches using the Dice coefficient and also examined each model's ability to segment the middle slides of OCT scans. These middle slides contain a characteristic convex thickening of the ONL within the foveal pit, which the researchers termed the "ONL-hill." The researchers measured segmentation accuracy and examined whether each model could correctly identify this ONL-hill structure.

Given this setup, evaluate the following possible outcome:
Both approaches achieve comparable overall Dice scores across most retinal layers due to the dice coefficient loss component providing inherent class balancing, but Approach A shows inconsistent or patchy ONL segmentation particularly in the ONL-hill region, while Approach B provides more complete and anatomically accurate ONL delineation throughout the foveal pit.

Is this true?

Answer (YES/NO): NO